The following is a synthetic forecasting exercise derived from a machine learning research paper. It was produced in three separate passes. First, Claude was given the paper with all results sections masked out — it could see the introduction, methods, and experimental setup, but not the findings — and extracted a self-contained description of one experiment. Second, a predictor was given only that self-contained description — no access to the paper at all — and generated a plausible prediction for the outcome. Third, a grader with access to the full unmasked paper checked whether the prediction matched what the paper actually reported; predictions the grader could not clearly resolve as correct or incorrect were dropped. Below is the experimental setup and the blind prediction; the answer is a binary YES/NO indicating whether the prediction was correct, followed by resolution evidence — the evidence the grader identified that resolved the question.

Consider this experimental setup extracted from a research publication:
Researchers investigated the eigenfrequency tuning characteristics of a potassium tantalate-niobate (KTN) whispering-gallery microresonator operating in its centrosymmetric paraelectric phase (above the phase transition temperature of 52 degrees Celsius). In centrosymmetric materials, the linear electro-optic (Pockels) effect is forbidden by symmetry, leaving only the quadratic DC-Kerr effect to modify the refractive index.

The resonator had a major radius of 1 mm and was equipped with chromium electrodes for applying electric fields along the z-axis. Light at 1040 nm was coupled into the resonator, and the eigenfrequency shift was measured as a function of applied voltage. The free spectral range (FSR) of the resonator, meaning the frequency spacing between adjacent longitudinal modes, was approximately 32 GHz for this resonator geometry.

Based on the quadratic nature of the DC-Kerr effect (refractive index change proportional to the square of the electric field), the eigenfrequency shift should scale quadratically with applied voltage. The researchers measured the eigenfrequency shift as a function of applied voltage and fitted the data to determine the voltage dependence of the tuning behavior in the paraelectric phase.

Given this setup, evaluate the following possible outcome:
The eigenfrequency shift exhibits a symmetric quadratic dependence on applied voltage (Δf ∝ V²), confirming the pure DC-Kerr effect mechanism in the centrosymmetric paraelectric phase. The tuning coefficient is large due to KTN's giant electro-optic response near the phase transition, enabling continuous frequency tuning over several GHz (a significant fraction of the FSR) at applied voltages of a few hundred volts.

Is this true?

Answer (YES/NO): YES